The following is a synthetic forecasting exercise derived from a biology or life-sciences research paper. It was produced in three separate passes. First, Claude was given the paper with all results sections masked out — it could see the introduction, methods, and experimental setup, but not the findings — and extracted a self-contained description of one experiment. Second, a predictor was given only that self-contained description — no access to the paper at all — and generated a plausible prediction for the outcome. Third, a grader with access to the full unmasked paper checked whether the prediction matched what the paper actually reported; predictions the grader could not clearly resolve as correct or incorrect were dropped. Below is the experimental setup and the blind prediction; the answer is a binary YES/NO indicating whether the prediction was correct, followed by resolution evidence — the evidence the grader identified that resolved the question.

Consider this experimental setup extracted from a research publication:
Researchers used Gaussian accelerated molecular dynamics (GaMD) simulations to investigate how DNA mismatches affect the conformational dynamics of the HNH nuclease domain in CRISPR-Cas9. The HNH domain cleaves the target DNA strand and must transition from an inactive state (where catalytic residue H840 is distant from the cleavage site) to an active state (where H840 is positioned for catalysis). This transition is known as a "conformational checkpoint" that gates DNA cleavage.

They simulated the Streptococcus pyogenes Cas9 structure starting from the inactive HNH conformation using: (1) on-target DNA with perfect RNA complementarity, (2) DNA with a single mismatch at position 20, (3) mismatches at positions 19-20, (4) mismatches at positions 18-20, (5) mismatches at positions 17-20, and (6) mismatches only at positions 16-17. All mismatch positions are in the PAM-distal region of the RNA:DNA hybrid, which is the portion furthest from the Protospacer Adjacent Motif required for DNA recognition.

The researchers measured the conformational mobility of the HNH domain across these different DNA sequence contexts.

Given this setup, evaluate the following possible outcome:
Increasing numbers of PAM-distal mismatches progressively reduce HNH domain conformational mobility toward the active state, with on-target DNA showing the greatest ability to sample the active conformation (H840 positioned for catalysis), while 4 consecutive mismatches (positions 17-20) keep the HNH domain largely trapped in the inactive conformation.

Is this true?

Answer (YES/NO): NO